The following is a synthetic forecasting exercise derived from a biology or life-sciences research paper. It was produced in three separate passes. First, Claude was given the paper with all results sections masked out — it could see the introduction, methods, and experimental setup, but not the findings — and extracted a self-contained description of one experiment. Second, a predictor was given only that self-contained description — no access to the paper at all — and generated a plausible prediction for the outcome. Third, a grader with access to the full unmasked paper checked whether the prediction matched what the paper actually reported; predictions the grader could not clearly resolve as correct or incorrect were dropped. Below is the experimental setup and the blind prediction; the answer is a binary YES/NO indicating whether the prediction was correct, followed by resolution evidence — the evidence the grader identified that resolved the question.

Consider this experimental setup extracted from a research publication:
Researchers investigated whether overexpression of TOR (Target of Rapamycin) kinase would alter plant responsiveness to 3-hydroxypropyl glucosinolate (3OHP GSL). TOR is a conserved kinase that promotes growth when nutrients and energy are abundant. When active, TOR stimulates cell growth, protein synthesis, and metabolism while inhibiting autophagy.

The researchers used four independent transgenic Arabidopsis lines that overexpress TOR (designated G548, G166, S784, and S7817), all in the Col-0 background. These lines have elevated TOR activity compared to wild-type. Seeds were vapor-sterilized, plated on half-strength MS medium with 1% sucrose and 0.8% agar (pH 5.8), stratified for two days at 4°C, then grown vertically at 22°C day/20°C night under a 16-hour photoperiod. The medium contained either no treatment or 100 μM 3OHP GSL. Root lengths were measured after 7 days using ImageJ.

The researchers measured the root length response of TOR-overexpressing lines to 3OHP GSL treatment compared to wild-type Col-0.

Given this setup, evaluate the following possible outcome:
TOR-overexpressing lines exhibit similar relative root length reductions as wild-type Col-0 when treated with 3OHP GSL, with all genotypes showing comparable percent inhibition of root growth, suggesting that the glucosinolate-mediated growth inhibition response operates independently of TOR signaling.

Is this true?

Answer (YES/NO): NO